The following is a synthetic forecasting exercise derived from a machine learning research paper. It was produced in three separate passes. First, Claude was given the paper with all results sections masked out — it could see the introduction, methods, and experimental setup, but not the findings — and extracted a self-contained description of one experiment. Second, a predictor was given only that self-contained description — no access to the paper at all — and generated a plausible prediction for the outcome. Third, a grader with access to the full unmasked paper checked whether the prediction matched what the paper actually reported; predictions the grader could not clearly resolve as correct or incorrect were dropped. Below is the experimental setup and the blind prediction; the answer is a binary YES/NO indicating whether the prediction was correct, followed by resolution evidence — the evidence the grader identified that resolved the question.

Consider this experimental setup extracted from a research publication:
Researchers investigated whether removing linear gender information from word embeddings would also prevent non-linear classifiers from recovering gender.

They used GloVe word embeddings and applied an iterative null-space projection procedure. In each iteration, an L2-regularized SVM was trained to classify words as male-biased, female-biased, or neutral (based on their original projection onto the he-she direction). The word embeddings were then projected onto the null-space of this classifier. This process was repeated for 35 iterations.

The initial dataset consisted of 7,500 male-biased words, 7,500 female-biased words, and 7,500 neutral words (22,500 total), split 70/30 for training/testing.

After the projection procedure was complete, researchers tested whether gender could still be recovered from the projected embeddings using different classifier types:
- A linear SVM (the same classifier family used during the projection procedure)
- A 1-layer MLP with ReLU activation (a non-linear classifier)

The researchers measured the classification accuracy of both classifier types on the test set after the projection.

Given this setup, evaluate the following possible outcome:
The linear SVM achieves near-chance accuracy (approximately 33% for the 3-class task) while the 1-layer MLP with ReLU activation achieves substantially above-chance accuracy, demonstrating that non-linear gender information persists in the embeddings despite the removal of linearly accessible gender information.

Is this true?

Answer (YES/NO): NO